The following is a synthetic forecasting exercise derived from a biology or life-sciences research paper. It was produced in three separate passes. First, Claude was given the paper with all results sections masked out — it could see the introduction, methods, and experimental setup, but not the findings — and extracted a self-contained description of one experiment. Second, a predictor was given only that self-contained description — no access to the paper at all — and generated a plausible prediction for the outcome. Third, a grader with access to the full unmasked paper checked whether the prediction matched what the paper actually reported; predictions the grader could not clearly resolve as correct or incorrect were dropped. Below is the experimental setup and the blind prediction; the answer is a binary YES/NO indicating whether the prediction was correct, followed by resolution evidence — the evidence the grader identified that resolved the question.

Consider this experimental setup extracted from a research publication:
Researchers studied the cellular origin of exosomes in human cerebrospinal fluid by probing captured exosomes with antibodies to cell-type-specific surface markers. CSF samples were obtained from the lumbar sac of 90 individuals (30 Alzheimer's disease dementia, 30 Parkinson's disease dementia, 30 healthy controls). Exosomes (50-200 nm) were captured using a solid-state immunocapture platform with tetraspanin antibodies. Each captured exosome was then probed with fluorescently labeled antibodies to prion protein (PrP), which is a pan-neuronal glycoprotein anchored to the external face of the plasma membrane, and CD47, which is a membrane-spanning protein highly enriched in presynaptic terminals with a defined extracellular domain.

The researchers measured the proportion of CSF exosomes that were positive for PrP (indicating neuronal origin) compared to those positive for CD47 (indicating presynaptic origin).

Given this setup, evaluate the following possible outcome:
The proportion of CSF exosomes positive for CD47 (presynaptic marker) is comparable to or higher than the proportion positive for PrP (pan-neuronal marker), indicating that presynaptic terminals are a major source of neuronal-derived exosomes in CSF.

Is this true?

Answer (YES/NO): NO